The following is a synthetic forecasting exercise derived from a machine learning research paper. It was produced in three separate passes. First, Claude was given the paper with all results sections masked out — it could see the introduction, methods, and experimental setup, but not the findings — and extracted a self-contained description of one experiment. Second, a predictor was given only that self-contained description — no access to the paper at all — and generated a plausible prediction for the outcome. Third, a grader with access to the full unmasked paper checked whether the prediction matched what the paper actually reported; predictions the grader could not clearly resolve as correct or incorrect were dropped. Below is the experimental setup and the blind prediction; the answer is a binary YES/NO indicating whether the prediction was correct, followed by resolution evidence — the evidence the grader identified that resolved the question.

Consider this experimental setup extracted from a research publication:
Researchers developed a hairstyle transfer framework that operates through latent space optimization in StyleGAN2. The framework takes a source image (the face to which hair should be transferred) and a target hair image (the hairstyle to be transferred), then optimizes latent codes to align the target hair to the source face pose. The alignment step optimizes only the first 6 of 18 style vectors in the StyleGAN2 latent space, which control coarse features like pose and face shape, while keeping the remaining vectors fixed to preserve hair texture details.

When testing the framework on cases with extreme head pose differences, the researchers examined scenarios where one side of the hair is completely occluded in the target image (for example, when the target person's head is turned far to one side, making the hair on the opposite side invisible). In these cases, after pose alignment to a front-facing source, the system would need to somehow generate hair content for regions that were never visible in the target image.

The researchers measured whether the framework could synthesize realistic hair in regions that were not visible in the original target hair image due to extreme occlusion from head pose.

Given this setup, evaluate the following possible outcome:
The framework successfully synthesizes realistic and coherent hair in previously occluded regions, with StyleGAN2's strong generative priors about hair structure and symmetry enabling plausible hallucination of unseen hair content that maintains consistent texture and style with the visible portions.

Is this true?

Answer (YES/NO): NO